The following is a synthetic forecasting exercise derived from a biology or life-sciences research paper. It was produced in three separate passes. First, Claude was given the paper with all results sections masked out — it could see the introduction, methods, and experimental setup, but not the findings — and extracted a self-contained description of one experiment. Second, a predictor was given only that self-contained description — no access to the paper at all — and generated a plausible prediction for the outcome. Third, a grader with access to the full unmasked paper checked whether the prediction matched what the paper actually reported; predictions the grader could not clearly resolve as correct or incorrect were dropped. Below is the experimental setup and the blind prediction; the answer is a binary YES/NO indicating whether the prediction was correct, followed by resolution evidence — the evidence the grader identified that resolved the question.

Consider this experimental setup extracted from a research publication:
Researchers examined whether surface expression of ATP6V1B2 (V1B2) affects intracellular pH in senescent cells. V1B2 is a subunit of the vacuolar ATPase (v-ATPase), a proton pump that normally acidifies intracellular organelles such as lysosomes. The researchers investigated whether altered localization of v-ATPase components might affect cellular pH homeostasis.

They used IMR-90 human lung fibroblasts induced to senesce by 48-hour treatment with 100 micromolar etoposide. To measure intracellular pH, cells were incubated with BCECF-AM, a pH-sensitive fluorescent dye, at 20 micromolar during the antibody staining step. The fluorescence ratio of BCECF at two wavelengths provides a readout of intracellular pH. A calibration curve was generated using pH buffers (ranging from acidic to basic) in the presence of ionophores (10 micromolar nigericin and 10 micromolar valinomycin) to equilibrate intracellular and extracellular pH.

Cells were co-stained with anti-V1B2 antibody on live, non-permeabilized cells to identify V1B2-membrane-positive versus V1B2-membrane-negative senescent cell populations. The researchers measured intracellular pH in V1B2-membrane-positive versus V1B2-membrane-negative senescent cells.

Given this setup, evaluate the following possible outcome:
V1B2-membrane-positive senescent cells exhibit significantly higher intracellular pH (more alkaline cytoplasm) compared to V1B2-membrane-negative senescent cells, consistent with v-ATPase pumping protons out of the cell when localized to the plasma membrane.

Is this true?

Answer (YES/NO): NO